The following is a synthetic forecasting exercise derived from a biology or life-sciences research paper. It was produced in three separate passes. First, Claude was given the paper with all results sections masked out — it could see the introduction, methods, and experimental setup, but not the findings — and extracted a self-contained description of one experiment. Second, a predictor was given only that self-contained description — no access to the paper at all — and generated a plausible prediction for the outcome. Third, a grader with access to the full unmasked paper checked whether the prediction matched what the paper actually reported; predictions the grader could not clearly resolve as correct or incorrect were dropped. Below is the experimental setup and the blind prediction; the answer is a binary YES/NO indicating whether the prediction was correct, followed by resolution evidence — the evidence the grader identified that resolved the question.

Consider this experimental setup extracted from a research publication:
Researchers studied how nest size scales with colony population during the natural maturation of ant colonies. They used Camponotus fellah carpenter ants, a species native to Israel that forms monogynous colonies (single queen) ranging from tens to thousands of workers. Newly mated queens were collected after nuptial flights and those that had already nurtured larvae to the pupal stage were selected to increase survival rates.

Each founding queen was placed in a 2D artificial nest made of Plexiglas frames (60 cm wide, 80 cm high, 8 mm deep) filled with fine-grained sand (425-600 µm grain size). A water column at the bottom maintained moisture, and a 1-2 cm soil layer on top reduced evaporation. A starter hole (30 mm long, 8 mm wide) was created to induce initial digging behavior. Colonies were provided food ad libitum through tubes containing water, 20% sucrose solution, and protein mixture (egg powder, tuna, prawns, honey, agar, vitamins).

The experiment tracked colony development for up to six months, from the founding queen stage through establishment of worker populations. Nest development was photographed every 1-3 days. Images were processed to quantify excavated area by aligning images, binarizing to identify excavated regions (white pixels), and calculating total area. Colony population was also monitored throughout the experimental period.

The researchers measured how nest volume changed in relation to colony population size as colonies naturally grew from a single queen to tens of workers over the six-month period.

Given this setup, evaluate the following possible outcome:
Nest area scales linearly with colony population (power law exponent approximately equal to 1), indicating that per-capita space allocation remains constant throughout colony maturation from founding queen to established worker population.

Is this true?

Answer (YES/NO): YES